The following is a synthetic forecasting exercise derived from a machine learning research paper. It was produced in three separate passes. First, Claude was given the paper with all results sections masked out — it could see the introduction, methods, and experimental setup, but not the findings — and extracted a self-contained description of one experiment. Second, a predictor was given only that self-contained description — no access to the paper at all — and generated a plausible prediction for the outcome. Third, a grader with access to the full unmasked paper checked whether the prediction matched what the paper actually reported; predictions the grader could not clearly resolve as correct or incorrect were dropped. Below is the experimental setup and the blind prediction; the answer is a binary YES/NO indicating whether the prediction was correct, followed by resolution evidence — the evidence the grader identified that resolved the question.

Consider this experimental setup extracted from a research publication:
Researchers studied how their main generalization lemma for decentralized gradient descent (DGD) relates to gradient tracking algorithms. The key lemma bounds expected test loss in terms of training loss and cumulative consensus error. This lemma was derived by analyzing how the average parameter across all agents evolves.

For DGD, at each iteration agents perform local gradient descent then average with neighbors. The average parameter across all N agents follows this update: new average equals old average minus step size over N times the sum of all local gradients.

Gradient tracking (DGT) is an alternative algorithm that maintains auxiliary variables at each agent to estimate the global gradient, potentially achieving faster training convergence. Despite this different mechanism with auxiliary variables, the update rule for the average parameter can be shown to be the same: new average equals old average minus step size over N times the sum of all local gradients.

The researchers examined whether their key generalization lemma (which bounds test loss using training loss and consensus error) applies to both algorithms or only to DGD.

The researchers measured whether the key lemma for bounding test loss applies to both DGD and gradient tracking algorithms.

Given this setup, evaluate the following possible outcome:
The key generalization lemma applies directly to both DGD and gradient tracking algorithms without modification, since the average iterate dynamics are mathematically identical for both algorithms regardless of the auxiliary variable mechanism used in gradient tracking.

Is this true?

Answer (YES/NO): YES